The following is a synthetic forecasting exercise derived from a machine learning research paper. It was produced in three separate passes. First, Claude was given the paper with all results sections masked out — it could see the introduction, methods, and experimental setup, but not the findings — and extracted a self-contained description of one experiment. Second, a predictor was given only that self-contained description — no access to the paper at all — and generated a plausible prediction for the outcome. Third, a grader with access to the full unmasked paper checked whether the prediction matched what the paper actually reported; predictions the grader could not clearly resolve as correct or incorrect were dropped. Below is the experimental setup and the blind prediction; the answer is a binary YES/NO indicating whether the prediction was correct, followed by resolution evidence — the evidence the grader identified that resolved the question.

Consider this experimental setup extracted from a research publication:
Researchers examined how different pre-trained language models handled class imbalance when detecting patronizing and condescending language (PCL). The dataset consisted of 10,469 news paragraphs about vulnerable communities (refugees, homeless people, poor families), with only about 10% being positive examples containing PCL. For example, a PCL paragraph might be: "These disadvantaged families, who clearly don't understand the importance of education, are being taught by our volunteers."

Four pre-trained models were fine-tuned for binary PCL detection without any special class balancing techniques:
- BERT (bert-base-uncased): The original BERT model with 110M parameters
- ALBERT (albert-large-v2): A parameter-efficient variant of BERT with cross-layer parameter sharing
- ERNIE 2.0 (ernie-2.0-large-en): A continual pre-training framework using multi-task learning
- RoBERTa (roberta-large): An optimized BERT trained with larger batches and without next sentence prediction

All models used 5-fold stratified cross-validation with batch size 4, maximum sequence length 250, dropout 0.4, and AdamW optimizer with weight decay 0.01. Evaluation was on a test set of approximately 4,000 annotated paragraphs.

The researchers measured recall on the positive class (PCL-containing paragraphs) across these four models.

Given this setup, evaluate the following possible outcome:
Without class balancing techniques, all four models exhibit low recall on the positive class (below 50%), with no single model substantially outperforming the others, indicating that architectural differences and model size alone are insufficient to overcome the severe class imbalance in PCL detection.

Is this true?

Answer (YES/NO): NO